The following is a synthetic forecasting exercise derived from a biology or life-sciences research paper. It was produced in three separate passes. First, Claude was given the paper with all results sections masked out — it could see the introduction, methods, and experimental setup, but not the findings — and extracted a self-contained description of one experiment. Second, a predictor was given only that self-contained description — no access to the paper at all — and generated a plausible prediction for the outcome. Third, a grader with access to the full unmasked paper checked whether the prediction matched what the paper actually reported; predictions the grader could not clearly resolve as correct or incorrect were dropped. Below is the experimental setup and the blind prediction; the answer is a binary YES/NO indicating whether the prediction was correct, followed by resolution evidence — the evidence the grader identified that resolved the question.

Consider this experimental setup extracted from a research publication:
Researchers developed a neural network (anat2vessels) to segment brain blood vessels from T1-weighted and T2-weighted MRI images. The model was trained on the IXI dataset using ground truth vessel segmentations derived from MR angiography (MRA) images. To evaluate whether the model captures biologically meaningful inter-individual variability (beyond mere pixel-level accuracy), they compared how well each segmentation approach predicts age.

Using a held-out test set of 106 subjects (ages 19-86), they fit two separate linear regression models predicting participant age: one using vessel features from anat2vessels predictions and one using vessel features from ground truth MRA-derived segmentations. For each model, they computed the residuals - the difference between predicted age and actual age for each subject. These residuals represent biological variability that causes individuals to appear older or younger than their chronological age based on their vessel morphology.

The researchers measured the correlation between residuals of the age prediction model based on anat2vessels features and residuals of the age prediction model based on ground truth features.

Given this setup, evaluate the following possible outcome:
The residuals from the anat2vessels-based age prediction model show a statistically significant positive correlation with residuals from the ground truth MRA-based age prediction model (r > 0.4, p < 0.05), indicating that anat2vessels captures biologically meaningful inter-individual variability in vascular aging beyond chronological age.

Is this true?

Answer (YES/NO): YES